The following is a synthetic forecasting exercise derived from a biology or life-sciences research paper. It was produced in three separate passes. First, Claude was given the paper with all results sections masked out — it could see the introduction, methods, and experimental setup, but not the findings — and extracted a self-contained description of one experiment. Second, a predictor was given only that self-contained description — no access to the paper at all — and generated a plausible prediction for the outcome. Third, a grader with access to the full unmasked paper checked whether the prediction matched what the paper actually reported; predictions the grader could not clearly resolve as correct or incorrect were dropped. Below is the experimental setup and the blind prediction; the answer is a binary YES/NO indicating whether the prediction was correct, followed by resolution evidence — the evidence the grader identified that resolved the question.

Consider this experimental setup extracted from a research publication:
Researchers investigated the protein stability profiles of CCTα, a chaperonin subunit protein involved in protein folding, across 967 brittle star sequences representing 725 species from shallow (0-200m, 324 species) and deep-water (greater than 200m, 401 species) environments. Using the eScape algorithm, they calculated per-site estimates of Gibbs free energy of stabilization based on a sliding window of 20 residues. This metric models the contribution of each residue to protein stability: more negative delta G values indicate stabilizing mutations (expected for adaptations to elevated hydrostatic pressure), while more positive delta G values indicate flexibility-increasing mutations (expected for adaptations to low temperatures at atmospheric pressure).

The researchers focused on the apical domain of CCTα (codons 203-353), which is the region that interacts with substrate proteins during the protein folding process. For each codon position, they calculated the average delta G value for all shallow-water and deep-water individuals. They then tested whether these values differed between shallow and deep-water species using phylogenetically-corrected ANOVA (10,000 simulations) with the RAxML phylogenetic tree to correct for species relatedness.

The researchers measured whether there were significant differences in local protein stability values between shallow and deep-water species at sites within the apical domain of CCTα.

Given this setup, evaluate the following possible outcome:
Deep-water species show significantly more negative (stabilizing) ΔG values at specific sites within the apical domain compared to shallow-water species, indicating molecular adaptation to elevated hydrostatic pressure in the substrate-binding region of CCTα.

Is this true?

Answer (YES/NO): YES